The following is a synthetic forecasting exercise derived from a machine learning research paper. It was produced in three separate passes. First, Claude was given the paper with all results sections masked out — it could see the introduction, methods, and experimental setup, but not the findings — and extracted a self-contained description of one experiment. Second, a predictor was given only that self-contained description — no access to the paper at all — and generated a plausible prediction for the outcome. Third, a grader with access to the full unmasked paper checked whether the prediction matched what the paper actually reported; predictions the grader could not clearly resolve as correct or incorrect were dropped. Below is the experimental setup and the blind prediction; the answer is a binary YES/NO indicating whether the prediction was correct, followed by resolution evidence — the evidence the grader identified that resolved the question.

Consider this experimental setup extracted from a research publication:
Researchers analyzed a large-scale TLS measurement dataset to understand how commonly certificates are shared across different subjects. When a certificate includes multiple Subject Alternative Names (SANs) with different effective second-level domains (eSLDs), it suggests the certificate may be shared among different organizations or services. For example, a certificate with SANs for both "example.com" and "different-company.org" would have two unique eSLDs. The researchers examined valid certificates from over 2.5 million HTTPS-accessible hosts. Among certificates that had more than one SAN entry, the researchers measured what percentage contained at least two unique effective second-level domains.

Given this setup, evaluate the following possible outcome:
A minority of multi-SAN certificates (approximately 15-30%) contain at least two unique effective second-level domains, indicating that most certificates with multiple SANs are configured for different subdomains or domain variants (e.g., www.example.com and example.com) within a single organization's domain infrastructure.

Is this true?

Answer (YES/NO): YES